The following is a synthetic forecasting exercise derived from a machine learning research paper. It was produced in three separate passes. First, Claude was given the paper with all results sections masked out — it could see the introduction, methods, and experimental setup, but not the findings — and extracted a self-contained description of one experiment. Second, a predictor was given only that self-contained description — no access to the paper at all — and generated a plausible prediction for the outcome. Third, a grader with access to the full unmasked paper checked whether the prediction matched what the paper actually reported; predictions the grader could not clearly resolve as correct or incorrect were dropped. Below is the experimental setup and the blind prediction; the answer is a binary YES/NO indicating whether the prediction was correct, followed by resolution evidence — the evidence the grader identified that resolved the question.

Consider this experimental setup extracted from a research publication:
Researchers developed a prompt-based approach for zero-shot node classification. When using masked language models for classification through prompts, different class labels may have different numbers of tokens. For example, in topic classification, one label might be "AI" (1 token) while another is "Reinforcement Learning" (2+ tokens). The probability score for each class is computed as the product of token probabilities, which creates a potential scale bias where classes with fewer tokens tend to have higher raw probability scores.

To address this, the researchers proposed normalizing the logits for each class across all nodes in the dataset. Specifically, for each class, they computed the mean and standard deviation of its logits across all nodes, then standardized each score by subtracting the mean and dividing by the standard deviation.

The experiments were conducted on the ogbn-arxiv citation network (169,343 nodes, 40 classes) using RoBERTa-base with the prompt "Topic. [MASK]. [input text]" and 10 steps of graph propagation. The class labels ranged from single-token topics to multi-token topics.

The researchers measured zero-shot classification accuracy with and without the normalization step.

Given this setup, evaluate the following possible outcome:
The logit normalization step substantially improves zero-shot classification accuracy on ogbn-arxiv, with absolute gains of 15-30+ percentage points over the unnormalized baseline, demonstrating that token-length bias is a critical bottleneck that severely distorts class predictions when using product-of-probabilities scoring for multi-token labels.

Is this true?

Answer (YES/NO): YES